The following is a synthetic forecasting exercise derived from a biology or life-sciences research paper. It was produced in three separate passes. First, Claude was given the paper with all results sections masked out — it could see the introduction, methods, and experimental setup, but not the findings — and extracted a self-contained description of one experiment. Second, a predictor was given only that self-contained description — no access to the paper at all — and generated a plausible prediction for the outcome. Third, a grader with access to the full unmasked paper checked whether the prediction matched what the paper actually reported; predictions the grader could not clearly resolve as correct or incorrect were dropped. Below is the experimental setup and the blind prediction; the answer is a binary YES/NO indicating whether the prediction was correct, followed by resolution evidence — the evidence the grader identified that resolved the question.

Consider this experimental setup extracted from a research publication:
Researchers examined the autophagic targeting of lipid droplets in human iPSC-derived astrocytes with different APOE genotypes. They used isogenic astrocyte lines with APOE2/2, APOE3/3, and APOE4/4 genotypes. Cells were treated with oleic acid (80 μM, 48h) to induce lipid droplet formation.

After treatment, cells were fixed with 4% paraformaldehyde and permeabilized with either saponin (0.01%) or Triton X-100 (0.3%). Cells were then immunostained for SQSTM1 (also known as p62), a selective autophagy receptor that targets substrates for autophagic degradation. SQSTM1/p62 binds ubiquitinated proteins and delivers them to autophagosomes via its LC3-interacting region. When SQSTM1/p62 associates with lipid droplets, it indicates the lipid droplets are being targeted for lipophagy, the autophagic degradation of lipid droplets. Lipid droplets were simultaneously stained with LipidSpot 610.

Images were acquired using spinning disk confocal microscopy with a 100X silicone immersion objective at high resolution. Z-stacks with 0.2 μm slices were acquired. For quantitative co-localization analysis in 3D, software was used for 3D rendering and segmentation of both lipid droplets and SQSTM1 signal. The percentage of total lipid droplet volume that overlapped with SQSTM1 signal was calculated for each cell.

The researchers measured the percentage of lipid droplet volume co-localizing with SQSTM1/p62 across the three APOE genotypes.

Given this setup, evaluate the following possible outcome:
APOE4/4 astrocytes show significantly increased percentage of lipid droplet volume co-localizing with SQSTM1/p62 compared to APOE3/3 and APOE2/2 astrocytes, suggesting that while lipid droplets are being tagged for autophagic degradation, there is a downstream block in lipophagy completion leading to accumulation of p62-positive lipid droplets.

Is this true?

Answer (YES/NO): YES